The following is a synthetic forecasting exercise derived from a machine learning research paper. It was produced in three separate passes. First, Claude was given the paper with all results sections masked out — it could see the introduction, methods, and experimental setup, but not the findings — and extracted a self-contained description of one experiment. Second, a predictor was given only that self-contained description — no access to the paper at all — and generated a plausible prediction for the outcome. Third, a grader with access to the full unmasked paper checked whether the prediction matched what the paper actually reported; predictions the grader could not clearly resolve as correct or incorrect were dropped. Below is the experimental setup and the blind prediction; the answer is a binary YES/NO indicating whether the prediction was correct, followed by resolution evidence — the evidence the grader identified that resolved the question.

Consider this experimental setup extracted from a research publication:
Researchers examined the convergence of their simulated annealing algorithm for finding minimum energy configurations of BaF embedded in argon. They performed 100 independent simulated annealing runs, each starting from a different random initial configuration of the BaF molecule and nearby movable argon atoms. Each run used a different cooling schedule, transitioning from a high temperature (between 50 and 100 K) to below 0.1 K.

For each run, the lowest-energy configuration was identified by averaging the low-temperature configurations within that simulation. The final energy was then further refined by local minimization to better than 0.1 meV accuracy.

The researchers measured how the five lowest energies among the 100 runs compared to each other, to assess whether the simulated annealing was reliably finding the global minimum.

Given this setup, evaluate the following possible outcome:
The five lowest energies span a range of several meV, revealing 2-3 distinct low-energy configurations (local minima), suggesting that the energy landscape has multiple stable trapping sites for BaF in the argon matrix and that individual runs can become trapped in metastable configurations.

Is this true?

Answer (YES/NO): NO